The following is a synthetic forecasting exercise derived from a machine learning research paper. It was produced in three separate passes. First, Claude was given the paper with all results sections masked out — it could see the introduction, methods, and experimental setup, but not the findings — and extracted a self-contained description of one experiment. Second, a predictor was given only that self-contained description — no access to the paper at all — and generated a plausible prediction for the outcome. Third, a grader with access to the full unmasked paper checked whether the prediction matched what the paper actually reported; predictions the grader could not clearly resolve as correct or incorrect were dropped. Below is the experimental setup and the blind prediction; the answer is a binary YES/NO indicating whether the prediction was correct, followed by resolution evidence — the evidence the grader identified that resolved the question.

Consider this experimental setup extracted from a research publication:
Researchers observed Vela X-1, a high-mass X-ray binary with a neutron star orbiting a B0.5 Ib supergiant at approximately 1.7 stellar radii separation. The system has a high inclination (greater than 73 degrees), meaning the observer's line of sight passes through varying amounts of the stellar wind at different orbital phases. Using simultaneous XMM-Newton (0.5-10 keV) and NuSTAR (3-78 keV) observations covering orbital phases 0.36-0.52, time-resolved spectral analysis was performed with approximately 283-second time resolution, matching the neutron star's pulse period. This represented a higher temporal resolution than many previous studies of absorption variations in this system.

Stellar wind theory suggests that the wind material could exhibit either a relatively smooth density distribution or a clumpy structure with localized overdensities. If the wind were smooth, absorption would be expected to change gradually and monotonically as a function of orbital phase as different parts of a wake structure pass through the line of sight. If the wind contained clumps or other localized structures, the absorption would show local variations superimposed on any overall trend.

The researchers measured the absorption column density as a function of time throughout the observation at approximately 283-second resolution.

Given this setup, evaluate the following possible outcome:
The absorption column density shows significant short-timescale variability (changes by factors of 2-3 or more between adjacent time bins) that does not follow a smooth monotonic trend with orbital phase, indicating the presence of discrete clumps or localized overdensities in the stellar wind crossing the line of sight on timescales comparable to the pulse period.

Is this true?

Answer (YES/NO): NO